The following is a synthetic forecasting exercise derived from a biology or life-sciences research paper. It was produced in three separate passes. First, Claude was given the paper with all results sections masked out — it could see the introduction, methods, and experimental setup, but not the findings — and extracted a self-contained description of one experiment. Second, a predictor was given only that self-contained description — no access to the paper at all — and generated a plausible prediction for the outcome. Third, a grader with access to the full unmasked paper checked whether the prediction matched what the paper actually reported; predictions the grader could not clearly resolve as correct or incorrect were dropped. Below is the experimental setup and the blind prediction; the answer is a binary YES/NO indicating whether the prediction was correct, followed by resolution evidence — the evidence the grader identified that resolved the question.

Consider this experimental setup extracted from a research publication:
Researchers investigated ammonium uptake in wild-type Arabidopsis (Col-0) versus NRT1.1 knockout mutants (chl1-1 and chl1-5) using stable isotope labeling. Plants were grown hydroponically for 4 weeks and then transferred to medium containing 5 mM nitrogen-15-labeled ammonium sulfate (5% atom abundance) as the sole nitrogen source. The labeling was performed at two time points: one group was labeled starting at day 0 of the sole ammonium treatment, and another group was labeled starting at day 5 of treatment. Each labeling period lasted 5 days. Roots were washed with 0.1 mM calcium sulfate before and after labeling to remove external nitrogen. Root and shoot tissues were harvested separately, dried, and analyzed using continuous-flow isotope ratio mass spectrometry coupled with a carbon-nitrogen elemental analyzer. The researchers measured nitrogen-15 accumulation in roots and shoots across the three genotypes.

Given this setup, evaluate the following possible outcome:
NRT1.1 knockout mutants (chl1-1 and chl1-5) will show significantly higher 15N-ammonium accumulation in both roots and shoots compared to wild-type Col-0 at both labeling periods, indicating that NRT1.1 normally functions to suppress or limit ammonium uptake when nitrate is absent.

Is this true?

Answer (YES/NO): NO